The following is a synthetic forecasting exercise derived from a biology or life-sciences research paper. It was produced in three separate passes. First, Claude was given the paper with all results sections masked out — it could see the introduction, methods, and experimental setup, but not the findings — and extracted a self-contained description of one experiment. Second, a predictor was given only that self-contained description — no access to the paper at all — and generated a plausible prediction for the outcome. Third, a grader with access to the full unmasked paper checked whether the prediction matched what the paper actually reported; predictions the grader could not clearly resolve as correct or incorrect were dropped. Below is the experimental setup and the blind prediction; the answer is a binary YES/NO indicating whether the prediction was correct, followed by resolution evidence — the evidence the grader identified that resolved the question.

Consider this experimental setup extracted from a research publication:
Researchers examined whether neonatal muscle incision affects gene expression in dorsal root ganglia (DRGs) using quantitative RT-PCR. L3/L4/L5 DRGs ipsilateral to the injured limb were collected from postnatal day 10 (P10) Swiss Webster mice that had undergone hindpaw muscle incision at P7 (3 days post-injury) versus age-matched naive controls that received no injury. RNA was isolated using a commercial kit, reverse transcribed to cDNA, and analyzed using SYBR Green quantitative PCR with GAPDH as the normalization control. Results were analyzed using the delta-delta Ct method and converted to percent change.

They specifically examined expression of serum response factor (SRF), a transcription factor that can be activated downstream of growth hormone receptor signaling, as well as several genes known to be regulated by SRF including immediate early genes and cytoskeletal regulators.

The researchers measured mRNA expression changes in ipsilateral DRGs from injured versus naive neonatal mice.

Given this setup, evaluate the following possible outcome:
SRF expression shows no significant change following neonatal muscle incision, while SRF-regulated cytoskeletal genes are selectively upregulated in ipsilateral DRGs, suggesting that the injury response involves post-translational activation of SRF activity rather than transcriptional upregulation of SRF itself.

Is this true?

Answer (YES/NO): NO